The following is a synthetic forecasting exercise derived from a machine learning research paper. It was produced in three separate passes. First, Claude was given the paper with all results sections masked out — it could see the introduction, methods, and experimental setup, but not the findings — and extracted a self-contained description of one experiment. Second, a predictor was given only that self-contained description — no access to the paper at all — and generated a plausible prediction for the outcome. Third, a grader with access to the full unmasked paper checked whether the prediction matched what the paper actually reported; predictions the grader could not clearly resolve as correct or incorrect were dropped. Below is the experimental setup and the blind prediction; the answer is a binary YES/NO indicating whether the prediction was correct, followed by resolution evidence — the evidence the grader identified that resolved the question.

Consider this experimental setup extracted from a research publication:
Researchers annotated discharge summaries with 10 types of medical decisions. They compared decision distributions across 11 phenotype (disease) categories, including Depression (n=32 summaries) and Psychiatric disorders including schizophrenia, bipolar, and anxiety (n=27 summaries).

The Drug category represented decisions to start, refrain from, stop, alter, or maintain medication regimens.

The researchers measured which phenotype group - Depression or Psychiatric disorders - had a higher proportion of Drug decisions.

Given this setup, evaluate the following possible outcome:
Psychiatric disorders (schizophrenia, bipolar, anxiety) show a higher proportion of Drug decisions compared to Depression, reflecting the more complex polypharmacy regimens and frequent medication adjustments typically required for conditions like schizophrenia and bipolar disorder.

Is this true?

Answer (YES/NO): NO